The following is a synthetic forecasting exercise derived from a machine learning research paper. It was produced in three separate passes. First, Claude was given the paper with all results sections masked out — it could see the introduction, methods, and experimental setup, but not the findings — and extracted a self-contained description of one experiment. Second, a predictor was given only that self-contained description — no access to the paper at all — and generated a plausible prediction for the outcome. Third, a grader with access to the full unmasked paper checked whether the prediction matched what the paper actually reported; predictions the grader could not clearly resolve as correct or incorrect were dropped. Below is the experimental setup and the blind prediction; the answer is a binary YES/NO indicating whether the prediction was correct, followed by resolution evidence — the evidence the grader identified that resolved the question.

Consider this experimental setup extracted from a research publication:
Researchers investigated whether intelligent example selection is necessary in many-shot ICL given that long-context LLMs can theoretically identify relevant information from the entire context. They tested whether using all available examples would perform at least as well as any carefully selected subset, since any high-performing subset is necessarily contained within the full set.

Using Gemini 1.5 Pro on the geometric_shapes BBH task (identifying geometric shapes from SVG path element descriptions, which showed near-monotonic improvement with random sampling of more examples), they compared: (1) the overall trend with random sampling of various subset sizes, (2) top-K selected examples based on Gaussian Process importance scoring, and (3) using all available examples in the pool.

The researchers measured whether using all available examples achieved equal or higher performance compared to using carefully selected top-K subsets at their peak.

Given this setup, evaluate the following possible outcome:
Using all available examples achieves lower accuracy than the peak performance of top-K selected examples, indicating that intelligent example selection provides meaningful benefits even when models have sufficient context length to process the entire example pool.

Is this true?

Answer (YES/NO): YES